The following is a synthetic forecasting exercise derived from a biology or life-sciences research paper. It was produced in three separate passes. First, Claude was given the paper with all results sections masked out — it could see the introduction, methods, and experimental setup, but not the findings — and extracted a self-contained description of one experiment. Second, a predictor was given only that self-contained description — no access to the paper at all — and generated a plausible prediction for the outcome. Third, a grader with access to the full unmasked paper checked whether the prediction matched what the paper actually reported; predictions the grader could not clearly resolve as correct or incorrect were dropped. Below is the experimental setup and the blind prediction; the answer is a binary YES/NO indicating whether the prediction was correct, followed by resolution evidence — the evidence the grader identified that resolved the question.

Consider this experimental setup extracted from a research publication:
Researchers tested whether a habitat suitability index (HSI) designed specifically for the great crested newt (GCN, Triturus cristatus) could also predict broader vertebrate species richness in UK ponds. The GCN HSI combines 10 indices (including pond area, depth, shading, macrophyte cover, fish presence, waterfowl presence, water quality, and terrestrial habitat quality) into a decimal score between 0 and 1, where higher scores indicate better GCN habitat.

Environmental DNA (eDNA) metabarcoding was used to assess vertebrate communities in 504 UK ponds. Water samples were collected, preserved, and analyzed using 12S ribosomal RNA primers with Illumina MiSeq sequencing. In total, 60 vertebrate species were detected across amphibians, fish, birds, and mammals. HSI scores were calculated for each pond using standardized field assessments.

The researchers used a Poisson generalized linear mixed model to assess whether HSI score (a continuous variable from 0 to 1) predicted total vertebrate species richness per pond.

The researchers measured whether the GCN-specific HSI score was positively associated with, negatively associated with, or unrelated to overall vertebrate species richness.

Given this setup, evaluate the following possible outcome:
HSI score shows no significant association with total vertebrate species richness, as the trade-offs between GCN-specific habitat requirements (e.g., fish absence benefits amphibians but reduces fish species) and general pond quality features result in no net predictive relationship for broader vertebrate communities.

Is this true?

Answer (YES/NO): NO